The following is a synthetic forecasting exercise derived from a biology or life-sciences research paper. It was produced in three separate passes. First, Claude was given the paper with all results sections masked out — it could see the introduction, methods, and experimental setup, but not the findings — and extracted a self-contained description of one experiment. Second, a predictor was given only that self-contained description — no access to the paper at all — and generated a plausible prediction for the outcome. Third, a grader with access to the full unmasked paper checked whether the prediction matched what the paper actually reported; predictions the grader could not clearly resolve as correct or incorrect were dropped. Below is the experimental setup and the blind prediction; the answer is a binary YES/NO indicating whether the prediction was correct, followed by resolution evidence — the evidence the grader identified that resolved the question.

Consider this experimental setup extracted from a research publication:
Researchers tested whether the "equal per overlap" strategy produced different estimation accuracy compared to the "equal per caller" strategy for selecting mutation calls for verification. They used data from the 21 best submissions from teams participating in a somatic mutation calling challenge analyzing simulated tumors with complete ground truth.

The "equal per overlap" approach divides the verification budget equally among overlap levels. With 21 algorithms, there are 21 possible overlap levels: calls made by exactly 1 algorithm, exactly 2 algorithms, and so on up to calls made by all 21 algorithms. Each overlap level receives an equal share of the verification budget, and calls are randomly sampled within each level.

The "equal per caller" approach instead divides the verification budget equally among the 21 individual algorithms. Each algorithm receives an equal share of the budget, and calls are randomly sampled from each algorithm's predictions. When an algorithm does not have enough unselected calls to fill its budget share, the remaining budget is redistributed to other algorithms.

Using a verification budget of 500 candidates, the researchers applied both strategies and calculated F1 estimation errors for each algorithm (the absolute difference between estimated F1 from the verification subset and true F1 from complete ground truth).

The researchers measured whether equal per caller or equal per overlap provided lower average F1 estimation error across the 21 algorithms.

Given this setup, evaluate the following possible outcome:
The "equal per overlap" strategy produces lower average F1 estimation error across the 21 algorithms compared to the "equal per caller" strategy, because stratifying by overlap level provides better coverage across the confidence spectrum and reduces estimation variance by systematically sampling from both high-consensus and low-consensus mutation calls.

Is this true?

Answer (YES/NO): NO